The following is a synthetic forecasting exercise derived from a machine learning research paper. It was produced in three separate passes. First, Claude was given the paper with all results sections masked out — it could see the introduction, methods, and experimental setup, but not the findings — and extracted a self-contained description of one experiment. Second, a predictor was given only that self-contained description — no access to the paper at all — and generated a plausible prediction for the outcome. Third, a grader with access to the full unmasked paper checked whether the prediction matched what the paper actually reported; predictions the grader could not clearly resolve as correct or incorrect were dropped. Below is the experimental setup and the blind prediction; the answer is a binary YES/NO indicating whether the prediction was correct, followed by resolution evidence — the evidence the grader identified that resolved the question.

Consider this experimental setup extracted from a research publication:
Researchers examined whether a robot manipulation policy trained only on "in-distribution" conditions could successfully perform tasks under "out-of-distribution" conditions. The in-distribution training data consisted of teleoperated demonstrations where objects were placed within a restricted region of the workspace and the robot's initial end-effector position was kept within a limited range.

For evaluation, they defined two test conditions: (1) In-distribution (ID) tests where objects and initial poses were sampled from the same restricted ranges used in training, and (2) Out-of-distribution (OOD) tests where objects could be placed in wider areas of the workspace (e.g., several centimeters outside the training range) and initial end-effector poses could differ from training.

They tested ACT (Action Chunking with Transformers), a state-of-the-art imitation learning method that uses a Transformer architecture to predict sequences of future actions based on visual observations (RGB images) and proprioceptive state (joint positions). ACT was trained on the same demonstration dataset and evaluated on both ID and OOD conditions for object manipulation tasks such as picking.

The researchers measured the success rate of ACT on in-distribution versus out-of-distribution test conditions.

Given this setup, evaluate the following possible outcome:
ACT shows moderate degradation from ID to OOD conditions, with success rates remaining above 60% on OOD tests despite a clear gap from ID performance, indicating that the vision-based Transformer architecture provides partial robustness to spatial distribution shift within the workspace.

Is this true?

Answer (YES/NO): NO